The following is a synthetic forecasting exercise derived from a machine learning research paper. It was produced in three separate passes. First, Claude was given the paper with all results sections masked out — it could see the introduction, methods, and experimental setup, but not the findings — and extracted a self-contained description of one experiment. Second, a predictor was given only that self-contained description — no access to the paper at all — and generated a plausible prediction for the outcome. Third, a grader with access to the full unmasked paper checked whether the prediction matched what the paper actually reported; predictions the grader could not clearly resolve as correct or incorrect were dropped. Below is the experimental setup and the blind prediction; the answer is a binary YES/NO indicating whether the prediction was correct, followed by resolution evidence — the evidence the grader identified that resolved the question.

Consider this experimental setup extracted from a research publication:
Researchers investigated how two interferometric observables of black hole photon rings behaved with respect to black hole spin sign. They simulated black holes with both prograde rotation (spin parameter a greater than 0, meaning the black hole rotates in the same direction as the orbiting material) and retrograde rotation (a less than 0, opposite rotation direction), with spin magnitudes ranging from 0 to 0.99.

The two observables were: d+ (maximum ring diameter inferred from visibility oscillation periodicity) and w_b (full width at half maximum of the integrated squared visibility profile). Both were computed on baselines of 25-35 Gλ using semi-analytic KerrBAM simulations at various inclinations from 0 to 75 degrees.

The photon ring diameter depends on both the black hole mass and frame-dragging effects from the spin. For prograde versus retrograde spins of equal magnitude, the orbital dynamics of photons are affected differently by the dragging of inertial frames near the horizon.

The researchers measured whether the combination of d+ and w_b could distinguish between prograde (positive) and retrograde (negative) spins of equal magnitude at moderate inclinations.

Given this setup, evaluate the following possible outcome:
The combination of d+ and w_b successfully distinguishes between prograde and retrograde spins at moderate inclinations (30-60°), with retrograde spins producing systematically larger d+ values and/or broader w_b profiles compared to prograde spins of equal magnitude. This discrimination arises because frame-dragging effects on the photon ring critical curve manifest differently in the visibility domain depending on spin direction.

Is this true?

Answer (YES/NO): NO